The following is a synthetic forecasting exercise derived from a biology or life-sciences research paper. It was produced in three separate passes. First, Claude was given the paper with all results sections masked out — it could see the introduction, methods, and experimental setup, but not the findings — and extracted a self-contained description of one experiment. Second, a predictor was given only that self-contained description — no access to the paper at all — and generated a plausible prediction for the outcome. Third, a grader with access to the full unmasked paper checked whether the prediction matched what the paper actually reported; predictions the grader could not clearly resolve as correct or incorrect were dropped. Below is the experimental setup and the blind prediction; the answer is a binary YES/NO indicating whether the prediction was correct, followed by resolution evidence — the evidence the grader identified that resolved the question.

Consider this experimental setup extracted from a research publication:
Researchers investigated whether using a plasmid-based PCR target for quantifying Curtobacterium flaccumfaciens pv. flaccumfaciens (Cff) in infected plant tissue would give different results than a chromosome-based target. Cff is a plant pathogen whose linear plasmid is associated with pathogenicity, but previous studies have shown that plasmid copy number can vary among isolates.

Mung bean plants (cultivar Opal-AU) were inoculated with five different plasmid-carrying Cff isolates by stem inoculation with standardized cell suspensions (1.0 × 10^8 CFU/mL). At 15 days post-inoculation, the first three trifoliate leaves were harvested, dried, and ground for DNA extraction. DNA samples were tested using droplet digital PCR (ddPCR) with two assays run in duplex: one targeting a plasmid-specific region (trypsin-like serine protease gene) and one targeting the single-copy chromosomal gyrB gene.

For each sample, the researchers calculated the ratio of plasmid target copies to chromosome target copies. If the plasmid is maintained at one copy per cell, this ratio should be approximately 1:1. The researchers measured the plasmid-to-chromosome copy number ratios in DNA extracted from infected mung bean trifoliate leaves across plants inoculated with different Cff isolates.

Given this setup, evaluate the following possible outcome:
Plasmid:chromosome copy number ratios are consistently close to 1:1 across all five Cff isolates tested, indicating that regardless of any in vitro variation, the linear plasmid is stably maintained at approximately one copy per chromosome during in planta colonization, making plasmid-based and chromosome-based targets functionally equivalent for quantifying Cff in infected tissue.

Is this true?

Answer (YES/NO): NO